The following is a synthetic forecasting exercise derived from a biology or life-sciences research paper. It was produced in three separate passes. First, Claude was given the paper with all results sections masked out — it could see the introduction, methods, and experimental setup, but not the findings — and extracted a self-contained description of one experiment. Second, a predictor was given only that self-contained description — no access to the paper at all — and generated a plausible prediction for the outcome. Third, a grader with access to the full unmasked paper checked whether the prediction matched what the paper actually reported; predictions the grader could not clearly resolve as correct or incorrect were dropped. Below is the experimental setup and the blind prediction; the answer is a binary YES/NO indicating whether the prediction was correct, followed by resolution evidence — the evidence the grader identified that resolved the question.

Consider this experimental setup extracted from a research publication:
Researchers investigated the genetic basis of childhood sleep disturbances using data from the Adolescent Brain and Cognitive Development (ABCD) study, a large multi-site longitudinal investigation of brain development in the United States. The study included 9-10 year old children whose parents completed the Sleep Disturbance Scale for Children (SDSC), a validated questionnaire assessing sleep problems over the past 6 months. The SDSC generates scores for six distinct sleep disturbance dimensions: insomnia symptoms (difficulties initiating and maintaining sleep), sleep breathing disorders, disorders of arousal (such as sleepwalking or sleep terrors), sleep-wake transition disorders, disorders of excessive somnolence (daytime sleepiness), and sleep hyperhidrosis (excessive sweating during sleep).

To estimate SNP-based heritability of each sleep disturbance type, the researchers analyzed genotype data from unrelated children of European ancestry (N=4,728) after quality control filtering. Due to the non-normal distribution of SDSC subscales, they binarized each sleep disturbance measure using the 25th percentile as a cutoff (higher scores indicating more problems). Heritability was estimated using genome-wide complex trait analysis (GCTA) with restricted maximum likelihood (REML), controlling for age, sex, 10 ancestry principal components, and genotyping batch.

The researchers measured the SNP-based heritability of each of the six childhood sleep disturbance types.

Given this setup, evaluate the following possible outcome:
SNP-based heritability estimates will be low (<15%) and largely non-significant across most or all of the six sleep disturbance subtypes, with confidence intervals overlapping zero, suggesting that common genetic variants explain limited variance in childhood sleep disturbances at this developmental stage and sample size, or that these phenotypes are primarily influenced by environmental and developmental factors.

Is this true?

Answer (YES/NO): NO